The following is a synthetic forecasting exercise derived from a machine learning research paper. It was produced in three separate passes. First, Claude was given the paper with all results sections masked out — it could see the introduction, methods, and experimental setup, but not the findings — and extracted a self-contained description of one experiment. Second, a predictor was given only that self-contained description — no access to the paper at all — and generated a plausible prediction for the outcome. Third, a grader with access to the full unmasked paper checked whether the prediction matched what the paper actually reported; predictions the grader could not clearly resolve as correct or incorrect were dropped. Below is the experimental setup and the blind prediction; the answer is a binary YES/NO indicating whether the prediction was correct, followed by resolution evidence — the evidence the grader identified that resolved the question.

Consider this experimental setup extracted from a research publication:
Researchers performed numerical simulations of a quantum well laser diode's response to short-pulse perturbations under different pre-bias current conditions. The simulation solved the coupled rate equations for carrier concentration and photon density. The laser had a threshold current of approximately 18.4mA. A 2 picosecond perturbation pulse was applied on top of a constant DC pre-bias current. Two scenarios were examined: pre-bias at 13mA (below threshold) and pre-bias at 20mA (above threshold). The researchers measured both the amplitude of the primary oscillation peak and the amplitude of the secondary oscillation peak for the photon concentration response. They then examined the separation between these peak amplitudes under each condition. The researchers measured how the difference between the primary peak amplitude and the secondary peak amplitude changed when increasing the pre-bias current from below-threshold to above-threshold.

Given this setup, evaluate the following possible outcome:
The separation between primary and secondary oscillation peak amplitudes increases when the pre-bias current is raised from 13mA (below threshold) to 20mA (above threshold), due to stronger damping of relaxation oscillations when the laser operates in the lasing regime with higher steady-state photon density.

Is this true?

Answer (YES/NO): YES